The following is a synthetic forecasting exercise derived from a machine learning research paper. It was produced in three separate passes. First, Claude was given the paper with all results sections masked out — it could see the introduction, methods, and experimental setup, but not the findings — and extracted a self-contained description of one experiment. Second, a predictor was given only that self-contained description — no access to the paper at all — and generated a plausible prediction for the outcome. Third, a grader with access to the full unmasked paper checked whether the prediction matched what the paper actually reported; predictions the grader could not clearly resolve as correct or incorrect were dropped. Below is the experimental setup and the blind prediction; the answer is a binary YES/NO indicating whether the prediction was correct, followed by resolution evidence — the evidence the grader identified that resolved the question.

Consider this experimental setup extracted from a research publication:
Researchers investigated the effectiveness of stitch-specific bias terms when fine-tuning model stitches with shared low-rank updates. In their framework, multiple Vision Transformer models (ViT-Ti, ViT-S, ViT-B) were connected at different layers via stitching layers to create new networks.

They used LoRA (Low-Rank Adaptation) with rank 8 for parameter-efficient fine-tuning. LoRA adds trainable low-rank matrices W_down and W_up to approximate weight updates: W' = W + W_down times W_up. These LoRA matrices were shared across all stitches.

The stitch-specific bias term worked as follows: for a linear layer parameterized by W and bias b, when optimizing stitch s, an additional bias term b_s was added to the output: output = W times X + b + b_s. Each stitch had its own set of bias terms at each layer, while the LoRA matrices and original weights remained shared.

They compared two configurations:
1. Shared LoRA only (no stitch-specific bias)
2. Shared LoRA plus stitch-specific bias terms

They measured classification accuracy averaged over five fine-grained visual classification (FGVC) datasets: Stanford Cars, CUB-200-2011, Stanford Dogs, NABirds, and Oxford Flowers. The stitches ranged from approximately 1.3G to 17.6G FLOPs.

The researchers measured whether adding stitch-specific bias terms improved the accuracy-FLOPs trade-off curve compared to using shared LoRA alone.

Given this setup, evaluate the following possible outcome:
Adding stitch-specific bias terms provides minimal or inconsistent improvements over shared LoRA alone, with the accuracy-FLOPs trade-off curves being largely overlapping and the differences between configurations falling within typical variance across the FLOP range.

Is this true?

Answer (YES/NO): NO